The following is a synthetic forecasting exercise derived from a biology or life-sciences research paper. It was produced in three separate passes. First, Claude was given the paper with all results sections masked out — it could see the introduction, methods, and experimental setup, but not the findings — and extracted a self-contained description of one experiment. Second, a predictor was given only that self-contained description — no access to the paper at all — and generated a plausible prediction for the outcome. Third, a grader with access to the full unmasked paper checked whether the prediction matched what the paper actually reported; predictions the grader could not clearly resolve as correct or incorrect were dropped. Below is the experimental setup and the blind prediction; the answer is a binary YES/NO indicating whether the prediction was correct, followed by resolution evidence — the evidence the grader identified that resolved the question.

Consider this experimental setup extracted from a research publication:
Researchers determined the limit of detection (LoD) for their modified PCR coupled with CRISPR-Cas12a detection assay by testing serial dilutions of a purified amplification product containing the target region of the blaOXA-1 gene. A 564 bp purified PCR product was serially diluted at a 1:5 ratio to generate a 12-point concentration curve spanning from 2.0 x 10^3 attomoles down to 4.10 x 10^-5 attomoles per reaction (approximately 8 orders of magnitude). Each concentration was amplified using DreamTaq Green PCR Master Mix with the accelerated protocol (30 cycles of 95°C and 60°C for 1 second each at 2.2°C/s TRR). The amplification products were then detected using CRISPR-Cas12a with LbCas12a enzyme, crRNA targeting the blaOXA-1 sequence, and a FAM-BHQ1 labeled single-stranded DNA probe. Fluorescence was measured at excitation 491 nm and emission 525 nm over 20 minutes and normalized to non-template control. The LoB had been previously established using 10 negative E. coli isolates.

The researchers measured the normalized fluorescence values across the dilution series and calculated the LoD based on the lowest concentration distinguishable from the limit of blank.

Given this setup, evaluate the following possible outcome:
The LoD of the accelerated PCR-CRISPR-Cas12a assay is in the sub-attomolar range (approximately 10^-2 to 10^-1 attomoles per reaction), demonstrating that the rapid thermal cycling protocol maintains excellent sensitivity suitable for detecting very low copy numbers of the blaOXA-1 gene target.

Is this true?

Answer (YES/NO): NO